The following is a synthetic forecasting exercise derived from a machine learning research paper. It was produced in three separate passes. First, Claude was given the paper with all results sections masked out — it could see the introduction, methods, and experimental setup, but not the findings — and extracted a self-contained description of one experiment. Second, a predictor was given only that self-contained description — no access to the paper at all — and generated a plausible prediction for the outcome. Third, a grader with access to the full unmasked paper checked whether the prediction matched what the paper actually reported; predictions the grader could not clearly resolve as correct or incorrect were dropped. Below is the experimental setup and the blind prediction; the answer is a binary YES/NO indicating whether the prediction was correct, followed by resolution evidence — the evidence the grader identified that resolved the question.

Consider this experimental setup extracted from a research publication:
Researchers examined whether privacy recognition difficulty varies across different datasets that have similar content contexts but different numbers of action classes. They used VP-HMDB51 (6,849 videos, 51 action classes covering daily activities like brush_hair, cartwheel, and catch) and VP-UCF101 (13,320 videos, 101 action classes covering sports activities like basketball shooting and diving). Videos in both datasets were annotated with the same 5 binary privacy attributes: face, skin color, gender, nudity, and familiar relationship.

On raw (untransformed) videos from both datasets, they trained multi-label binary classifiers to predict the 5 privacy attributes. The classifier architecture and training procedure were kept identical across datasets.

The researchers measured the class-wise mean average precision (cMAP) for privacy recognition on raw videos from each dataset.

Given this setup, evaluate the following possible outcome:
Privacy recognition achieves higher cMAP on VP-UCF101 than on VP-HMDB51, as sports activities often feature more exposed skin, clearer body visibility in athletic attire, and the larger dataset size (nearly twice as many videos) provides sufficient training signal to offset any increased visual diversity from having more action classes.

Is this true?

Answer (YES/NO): YES